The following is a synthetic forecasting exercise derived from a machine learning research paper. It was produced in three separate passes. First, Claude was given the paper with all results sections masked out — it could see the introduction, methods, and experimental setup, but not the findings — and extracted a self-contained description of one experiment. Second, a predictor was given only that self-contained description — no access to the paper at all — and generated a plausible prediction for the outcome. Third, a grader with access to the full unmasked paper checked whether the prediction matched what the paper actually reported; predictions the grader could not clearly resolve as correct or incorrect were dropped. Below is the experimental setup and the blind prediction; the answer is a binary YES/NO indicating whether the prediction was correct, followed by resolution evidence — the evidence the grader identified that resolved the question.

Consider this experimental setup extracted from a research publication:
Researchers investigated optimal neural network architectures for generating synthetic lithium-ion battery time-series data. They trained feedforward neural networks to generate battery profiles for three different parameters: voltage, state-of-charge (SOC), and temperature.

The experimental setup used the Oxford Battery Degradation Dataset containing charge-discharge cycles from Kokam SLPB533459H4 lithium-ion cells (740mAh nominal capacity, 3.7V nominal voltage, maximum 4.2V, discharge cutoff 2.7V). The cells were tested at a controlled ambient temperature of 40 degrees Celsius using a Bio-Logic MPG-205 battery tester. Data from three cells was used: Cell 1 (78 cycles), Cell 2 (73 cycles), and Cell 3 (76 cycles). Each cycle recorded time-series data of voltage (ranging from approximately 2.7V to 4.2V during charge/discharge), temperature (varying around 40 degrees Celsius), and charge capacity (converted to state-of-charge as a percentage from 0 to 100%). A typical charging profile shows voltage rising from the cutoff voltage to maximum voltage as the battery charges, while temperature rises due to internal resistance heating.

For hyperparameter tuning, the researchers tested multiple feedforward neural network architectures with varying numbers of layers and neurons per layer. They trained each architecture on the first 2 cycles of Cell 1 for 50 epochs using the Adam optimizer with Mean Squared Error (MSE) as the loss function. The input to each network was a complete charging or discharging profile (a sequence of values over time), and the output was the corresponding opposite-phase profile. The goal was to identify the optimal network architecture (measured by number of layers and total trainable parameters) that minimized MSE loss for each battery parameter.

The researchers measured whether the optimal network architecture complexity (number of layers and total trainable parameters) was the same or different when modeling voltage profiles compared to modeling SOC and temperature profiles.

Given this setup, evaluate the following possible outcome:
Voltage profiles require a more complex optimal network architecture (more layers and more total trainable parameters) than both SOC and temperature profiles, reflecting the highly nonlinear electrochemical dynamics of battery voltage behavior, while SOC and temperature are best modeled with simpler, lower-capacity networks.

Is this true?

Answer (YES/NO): YES